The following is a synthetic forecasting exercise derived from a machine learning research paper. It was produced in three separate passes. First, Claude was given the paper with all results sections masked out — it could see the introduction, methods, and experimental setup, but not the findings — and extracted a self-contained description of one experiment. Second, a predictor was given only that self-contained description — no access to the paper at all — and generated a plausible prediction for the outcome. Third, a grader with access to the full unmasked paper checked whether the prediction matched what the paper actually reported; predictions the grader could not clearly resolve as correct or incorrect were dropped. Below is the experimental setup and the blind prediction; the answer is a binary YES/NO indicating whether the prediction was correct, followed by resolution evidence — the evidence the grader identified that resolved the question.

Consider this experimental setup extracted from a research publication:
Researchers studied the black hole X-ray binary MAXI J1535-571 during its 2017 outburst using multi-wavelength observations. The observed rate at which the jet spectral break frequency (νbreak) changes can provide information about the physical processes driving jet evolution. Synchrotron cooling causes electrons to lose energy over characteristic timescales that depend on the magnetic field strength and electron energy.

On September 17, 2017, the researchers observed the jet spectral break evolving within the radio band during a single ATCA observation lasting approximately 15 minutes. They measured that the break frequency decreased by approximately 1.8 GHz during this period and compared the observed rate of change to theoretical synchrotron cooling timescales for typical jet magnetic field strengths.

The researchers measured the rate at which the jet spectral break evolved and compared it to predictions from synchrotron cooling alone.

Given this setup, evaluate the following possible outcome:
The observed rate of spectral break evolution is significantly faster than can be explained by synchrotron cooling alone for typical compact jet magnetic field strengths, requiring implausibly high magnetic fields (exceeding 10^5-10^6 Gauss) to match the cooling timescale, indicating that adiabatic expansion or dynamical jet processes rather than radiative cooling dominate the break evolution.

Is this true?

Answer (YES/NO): NO